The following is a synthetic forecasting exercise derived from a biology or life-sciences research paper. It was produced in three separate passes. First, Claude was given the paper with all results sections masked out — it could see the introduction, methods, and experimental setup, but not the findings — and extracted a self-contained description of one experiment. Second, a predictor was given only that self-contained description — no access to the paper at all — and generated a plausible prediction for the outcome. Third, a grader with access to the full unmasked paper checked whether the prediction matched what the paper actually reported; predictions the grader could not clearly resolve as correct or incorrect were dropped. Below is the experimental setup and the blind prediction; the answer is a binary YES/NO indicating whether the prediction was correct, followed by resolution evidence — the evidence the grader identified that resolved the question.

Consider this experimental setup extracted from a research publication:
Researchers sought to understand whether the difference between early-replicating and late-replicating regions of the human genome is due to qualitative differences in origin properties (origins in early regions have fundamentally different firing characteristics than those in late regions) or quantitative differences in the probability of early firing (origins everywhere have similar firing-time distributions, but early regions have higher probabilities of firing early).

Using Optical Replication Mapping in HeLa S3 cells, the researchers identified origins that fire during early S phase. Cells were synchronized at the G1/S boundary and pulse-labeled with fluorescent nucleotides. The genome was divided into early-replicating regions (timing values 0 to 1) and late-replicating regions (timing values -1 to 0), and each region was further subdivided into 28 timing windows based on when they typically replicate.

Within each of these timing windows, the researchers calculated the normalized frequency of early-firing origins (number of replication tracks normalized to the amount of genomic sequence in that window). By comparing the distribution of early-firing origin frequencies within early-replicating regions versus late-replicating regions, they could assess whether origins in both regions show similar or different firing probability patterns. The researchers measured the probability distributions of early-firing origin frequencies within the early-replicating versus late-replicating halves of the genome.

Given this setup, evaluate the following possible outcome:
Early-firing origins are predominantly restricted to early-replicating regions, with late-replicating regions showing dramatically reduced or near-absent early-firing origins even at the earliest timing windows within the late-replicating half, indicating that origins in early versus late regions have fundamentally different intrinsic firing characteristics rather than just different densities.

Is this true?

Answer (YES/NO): NO